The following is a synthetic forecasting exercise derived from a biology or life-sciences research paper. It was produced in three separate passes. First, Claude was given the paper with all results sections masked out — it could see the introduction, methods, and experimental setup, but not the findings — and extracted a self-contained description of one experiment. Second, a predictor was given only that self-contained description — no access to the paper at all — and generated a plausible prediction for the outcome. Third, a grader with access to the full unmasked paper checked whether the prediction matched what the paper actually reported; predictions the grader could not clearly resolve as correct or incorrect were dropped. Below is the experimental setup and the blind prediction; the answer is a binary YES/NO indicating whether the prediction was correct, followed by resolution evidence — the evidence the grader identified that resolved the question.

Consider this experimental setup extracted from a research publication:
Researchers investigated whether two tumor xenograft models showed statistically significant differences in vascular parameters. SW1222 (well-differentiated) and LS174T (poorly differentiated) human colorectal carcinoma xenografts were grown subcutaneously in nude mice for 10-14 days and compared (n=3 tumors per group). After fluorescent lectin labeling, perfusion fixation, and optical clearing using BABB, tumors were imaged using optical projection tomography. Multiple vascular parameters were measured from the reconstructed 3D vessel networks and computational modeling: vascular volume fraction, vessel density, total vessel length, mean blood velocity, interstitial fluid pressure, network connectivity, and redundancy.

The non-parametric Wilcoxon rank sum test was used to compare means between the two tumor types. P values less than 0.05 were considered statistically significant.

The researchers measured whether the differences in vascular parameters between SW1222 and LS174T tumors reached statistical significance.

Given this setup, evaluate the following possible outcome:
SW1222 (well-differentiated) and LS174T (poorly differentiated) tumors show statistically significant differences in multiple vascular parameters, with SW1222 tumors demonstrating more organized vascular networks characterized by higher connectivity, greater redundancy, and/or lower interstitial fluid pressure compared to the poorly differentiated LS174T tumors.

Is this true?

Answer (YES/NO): YES